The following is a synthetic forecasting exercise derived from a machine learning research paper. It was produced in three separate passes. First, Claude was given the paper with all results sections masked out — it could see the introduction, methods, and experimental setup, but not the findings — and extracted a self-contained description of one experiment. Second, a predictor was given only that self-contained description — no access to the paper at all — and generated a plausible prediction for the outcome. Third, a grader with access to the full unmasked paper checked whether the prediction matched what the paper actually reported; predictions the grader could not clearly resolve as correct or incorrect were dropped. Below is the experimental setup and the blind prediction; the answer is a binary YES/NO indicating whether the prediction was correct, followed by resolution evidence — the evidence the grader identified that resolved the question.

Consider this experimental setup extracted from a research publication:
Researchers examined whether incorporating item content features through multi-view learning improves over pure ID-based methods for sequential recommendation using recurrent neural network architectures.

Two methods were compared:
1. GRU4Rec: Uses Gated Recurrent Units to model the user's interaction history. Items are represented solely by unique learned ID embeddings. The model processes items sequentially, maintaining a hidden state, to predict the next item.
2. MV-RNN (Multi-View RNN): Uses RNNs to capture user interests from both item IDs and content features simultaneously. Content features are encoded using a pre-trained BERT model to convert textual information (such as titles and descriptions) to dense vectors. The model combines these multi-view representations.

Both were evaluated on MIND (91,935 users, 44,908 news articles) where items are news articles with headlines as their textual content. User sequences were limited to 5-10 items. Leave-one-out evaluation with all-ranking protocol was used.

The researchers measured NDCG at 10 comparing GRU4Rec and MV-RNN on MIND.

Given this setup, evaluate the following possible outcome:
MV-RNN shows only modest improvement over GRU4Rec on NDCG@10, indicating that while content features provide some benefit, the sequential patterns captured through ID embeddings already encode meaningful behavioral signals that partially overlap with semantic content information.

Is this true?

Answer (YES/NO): YES